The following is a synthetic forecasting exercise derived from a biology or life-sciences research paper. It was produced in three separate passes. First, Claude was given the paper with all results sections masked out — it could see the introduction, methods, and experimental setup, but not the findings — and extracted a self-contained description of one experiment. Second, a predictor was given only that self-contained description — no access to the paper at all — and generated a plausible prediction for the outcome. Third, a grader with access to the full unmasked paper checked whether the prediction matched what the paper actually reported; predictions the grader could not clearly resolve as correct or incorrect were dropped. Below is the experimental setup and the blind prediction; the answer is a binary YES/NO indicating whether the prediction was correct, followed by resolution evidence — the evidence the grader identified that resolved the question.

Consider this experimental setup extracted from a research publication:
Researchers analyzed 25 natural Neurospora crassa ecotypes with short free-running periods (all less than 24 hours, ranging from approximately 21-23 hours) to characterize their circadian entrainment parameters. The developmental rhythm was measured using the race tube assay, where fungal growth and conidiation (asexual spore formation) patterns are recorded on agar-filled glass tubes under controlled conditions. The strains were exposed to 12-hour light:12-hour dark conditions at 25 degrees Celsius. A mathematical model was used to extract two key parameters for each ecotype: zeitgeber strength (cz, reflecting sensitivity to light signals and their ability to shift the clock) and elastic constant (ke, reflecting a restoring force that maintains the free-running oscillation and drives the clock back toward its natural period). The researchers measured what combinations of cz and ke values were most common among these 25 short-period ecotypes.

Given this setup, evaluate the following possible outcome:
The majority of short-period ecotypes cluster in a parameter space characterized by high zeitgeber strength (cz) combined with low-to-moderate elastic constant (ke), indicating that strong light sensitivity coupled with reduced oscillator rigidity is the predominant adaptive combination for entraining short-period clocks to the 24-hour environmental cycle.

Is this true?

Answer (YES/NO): NO